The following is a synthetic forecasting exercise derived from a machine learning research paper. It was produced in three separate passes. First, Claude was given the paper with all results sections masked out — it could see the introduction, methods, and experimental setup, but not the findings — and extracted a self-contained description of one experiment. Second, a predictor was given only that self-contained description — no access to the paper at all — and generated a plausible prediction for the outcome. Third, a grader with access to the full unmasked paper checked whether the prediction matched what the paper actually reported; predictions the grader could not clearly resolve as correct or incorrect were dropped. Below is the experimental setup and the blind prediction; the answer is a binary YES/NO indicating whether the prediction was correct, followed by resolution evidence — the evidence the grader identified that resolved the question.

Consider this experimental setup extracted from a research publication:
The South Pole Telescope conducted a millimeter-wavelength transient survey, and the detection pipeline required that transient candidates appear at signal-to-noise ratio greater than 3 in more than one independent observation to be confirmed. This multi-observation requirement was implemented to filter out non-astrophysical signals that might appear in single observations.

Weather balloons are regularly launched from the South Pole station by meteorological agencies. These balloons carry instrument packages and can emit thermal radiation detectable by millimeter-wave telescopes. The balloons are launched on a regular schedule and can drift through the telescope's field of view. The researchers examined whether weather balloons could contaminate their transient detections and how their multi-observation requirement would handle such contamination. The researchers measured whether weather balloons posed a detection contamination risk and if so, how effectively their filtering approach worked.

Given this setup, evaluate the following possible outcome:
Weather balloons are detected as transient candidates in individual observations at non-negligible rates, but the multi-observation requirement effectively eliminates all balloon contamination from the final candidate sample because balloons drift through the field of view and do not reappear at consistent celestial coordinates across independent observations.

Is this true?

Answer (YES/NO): YES